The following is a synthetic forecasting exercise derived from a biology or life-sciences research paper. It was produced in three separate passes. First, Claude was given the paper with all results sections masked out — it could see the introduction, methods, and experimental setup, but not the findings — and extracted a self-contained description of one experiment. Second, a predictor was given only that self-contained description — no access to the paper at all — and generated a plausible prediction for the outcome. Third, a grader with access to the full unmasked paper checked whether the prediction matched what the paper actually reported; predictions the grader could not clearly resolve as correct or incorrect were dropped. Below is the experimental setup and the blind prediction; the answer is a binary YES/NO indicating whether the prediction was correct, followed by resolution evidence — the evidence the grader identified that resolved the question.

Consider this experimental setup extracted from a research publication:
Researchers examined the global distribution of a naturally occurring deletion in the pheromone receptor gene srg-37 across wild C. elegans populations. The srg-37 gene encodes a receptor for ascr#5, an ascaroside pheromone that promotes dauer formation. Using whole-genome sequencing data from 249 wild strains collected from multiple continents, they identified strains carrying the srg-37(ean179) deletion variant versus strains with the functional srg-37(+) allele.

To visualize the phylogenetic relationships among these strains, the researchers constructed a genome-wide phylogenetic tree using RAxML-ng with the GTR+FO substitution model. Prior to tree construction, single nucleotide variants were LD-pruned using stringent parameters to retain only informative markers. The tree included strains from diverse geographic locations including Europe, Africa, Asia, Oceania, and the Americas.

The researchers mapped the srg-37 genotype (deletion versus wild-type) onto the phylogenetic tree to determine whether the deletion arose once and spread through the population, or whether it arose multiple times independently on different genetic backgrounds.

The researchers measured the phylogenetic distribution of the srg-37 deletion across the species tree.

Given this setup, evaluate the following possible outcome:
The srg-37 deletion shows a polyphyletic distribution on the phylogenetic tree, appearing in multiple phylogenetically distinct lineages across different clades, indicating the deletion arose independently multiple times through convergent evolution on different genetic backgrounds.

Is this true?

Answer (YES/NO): NO